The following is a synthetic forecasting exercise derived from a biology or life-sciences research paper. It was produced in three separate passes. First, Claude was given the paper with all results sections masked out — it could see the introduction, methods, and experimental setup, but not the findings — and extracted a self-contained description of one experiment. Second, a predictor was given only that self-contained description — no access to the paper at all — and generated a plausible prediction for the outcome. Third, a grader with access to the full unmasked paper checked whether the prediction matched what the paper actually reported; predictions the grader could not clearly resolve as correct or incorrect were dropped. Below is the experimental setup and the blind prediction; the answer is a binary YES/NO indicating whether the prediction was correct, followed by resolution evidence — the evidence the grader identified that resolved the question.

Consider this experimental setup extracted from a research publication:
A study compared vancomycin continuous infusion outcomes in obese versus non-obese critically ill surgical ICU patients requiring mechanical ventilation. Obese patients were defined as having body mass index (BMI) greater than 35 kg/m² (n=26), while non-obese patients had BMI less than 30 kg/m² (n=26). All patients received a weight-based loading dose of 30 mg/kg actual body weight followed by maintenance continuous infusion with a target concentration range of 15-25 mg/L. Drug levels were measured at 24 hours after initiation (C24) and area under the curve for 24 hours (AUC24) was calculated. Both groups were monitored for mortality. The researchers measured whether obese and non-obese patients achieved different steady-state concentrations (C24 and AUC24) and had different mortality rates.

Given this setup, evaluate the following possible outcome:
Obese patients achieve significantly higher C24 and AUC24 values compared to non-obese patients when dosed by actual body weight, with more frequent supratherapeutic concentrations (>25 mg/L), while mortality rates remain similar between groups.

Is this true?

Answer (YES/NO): NO